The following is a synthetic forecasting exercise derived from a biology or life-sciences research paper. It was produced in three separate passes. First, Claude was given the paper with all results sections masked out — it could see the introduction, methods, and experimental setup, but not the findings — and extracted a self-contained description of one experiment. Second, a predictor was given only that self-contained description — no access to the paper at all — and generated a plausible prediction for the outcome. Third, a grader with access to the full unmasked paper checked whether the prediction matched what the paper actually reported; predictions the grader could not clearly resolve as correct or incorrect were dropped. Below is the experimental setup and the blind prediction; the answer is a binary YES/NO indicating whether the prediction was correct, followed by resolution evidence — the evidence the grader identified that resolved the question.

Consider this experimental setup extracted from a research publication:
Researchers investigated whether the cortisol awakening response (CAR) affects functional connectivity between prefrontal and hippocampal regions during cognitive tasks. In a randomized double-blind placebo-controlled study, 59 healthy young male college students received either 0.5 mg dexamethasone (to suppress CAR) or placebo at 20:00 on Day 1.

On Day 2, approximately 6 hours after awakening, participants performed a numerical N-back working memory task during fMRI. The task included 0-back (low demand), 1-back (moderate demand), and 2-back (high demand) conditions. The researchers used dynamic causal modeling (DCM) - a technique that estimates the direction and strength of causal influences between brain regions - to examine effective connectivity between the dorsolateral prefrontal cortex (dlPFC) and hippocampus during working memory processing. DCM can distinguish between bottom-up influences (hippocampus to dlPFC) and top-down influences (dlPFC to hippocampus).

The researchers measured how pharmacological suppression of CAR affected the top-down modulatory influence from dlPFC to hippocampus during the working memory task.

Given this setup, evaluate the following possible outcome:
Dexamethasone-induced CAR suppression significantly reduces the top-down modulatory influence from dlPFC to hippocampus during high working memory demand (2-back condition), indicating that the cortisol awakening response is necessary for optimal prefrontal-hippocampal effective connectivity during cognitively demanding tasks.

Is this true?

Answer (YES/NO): YES